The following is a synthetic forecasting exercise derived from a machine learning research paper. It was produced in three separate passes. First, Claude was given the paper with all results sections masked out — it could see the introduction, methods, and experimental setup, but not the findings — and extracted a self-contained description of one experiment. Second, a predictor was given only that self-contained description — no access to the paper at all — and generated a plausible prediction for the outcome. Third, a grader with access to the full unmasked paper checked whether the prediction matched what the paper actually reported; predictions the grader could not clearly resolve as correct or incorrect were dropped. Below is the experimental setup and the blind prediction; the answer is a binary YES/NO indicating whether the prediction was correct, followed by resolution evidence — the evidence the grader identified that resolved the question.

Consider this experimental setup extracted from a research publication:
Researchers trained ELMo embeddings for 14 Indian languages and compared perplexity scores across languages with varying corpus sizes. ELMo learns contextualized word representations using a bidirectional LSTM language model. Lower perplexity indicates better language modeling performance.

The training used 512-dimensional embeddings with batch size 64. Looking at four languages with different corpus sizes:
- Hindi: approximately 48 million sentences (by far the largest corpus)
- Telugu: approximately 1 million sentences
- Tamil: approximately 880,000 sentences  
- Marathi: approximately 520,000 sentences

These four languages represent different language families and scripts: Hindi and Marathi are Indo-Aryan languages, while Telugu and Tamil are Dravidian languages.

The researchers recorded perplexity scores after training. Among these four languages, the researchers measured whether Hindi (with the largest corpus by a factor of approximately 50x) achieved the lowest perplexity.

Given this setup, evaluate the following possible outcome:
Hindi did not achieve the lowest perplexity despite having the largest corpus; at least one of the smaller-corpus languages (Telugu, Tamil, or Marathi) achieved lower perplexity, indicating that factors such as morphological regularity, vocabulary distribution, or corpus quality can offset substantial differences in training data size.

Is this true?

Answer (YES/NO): YES